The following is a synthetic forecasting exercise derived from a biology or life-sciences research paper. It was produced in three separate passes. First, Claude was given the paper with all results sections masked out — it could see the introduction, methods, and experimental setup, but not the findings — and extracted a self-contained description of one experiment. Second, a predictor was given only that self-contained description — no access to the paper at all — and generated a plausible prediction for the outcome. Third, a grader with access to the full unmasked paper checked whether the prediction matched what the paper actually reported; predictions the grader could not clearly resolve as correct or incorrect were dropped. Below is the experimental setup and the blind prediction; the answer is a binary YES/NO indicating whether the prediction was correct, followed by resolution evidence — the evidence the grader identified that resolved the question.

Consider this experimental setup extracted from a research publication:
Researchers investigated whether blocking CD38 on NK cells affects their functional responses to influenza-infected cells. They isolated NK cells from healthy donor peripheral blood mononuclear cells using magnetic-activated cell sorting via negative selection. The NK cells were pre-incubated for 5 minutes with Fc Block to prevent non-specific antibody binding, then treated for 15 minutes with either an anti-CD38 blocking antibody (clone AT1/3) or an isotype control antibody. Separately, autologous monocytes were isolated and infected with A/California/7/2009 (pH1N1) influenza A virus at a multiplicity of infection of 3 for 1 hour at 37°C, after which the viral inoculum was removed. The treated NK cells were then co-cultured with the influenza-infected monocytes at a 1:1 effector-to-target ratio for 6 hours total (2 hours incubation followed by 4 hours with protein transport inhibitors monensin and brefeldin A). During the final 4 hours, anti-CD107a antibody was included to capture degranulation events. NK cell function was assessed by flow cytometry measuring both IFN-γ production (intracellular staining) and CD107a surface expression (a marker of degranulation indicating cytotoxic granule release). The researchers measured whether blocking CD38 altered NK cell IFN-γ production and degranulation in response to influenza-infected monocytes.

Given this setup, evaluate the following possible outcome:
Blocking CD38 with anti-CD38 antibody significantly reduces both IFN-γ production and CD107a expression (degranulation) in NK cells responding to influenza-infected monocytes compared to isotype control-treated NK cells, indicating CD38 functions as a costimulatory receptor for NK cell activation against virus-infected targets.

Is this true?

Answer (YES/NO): YES